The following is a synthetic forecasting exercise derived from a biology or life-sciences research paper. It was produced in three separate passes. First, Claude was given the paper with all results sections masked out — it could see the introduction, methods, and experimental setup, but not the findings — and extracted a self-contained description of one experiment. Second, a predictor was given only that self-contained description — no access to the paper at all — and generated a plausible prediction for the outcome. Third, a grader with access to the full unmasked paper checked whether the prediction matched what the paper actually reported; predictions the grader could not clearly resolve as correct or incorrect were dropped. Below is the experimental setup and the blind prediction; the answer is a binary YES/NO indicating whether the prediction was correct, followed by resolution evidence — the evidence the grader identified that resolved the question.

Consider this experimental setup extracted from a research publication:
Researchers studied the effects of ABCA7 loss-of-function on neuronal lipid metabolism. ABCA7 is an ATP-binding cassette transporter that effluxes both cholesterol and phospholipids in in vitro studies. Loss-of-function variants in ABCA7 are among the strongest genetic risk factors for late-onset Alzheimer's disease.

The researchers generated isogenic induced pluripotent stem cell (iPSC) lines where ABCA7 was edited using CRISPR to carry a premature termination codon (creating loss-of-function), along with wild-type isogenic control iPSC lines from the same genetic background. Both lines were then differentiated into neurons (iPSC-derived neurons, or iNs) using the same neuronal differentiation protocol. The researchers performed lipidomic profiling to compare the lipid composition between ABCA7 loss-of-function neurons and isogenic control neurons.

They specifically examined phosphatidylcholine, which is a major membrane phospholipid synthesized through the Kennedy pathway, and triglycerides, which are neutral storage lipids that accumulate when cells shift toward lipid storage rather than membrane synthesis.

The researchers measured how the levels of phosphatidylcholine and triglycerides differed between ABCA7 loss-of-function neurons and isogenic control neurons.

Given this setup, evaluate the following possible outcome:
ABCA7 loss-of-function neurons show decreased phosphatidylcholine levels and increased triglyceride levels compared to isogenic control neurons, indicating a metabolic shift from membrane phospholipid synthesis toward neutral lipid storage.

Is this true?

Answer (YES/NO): YES